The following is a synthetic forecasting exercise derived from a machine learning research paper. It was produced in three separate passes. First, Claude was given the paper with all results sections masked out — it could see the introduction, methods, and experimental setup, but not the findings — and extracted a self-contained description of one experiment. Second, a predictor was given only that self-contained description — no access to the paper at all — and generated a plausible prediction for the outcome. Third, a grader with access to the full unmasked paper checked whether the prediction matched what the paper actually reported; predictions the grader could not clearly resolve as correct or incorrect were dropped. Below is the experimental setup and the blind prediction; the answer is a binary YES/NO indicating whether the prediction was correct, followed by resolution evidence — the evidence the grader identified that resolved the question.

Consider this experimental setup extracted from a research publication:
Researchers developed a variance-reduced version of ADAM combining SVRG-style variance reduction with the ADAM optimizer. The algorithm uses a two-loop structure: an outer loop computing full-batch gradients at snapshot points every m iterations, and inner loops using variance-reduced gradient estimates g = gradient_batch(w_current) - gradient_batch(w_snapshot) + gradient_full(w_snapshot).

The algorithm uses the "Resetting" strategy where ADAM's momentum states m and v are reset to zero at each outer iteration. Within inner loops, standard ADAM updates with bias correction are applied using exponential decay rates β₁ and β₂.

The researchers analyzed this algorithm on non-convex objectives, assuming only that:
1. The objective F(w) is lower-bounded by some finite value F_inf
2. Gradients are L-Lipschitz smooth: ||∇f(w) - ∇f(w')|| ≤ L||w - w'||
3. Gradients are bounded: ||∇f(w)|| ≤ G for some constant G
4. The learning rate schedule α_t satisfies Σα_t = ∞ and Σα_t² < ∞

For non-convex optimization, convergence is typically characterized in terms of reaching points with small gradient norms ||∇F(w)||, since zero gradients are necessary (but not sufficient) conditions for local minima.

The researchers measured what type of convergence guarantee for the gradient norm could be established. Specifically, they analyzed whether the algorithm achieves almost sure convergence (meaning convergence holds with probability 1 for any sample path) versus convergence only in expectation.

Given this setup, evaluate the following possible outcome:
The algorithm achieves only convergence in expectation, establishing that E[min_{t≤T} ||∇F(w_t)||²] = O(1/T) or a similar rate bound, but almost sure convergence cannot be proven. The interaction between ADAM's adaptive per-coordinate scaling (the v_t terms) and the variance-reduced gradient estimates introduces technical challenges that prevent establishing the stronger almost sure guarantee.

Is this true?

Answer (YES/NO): NO